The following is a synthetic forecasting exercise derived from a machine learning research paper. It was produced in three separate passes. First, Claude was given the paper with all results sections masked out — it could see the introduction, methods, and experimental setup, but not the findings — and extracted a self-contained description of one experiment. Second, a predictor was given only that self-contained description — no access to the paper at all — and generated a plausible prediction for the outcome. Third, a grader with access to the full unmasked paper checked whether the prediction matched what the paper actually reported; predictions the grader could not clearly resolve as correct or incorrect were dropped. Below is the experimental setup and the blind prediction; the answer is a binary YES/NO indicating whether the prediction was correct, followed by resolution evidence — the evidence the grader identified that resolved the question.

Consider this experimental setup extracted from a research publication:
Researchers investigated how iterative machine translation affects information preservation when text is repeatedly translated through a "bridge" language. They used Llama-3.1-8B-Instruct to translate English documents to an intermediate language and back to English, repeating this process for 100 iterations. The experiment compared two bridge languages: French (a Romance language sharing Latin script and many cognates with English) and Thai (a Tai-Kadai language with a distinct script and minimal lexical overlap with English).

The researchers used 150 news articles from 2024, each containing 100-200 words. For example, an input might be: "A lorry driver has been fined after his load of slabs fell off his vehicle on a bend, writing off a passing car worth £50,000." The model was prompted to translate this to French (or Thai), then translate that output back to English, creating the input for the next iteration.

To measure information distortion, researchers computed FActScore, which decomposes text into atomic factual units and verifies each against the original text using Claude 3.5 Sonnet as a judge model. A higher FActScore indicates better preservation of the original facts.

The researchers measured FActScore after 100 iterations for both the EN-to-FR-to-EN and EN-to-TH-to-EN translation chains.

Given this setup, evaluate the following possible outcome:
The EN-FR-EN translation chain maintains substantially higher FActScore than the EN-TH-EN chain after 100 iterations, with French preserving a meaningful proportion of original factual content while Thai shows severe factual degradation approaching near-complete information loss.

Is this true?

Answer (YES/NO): YES